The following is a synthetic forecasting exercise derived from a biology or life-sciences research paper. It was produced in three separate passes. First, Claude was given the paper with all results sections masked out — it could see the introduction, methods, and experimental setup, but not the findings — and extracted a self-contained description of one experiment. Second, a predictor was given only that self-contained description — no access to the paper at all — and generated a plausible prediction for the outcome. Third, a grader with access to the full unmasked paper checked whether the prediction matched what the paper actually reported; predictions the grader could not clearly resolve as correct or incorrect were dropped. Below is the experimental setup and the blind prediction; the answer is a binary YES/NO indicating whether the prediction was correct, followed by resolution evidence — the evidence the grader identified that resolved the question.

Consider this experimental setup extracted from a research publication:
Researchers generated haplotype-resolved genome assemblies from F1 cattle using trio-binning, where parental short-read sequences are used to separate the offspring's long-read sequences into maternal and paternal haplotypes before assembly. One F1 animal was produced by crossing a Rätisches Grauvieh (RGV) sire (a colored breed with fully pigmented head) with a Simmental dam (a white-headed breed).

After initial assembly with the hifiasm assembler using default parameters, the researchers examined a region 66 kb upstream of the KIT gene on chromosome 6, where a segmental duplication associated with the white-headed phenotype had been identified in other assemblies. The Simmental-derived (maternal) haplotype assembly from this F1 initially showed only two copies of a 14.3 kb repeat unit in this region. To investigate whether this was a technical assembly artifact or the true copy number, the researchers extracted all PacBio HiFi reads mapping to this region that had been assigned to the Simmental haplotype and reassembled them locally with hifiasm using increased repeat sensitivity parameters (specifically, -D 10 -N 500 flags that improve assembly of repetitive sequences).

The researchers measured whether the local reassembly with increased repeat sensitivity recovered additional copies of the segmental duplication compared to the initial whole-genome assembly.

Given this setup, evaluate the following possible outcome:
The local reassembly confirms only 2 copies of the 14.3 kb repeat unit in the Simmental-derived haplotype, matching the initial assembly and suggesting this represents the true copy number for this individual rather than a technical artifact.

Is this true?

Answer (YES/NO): NO